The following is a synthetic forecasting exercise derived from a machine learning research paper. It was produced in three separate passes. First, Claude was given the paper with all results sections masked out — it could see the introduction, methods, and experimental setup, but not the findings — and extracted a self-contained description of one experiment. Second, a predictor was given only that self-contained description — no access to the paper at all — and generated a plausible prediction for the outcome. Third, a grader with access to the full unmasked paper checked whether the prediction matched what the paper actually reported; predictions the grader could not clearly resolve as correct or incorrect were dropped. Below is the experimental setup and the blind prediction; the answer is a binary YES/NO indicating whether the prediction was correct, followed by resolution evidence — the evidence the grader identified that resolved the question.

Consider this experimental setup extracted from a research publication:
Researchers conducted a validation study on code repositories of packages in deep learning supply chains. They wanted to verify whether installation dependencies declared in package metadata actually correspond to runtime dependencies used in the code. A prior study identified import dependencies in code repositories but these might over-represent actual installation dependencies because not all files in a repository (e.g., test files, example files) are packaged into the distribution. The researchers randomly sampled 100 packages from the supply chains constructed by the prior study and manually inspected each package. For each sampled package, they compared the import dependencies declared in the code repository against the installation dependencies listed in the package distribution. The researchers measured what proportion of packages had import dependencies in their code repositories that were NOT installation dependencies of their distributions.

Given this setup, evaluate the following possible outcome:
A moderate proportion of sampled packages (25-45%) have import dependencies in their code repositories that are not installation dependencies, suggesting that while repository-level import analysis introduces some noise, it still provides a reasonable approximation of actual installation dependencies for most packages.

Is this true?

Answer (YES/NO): YES